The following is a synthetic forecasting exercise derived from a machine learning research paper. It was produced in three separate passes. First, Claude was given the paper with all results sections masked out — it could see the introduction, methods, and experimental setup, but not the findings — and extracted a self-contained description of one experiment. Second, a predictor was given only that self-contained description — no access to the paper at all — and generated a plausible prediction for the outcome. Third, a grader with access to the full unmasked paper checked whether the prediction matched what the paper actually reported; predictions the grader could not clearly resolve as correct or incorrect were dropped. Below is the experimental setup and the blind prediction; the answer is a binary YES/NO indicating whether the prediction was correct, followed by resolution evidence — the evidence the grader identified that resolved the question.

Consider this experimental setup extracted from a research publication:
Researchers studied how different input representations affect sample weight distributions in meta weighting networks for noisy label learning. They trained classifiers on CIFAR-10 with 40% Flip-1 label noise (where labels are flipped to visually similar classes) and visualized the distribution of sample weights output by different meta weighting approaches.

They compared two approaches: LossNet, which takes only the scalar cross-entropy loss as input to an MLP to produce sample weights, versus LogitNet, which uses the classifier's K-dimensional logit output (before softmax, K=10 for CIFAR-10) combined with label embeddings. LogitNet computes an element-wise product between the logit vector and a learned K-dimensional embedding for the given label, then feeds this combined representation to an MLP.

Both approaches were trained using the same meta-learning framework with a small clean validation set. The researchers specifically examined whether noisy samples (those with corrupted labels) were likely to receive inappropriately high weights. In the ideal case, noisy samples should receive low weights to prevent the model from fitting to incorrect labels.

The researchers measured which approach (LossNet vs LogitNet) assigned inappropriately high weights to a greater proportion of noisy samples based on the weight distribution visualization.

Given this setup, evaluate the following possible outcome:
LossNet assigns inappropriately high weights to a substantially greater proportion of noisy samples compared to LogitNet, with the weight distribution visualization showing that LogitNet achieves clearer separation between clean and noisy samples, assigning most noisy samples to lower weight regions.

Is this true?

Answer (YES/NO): NO